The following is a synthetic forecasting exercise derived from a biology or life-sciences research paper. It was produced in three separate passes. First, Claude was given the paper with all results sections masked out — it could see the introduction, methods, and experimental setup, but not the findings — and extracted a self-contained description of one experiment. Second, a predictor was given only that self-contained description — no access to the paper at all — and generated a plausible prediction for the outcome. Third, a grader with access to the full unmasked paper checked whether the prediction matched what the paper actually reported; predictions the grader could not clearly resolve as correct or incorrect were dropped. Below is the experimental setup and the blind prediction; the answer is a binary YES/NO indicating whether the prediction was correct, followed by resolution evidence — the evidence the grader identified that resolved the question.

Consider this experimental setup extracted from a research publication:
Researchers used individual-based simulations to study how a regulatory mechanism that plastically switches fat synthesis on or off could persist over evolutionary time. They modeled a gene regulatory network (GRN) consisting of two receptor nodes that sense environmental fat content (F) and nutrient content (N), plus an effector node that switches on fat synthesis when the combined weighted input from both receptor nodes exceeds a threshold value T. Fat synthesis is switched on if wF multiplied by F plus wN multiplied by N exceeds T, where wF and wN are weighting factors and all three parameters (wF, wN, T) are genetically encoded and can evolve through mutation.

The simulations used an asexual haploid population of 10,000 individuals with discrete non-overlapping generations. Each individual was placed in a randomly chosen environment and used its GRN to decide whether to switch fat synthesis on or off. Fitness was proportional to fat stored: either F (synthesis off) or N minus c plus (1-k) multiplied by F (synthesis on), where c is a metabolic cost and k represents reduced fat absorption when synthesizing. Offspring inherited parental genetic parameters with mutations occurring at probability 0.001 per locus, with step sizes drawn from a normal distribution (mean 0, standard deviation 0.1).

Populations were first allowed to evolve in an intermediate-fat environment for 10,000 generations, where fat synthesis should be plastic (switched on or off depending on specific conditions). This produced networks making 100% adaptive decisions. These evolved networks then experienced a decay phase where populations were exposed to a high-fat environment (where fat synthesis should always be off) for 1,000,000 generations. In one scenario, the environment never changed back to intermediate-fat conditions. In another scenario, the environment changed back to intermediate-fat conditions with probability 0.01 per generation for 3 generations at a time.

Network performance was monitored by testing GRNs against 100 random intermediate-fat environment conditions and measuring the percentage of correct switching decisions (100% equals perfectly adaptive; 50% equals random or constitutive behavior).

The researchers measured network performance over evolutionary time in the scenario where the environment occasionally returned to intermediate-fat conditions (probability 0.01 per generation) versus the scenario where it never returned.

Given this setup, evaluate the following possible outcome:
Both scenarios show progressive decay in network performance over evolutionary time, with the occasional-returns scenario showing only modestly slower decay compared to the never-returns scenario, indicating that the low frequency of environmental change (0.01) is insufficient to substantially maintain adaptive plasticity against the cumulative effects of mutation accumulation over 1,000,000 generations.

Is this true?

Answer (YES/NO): NO